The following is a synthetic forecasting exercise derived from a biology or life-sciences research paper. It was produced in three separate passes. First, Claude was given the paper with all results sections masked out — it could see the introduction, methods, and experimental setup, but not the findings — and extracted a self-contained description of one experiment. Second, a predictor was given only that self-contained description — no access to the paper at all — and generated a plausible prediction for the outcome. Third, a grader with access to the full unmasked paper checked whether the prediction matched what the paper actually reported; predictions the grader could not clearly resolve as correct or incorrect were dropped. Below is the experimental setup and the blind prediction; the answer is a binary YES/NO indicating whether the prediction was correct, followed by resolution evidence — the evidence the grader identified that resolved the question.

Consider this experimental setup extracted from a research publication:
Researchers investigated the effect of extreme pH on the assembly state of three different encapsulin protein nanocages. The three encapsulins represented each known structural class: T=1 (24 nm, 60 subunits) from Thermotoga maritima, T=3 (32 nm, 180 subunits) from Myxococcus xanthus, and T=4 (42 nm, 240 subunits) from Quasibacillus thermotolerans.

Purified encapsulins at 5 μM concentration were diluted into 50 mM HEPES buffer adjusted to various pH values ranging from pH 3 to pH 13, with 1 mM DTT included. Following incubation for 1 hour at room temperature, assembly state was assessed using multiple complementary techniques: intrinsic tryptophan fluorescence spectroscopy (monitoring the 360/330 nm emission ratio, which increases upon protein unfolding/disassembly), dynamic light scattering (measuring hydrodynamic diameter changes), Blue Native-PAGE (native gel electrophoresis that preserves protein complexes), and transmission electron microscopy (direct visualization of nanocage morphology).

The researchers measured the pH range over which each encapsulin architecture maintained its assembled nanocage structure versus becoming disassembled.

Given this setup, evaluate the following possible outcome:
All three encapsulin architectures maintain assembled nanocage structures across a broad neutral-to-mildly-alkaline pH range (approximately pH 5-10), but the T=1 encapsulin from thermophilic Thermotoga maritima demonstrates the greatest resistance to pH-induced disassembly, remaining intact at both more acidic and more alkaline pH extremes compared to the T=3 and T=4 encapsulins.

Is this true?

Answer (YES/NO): NO